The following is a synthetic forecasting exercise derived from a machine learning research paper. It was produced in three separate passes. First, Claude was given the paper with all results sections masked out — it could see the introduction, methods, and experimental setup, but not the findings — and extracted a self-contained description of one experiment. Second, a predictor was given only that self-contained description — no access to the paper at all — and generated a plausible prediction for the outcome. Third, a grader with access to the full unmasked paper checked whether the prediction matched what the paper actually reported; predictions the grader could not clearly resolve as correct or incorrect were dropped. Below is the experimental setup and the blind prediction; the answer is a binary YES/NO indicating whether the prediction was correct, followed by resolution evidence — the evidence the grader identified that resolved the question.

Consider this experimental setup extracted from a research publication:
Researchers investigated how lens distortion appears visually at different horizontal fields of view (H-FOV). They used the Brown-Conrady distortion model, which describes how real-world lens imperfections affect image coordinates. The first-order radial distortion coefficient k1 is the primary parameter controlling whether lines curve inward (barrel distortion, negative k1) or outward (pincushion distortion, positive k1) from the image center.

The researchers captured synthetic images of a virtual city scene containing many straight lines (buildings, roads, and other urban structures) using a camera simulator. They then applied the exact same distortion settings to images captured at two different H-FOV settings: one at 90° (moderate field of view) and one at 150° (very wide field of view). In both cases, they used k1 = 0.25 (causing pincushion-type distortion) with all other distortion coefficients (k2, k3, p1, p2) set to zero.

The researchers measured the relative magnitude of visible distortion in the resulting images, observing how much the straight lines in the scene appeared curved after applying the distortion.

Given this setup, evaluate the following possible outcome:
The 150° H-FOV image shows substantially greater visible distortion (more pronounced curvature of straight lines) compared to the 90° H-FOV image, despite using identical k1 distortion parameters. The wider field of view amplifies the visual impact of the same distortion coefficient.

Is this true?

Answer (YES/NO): YES